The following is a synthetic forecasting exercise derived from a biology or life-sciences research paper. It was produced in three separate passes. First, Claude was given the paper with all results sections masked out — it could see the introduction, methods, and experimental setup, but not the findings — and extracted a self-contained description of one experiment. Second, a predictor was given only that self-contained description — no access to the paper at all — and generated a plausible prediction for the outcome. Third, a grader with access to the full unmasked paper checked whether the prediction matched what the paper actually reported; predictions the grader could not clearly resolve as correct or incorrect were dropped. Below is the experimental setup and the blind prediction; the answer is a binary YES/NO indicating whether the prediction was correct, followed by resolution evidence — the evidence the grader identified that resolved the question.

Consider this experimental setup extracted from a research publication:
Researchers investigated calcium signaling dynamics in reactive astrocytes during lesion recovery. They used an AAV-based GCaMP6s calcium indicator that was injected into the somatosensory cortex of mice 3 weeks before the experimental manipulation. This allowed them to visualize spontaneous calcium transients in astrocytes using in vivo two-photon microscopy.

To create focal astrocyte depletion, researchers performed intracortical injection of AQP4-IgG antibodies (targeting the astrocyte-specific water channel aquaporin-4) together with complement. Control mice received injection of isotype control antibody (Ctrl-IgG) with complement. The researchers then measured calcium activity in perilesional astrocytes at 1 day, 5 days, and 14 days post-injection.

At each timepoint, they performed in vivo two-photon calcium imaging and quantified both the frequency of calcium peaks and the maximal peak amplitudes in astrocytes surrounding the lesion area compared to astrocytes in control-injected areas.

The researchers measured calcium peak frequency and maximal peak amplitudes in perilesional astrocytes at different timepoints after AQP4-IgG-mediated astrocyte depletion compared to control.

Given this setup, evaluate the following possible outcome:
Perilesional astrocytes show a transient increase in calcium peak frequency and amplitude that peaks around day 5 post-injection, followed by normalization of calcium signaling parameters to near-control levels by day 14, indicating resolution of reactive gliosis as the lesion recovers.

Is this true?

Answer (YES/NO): YES